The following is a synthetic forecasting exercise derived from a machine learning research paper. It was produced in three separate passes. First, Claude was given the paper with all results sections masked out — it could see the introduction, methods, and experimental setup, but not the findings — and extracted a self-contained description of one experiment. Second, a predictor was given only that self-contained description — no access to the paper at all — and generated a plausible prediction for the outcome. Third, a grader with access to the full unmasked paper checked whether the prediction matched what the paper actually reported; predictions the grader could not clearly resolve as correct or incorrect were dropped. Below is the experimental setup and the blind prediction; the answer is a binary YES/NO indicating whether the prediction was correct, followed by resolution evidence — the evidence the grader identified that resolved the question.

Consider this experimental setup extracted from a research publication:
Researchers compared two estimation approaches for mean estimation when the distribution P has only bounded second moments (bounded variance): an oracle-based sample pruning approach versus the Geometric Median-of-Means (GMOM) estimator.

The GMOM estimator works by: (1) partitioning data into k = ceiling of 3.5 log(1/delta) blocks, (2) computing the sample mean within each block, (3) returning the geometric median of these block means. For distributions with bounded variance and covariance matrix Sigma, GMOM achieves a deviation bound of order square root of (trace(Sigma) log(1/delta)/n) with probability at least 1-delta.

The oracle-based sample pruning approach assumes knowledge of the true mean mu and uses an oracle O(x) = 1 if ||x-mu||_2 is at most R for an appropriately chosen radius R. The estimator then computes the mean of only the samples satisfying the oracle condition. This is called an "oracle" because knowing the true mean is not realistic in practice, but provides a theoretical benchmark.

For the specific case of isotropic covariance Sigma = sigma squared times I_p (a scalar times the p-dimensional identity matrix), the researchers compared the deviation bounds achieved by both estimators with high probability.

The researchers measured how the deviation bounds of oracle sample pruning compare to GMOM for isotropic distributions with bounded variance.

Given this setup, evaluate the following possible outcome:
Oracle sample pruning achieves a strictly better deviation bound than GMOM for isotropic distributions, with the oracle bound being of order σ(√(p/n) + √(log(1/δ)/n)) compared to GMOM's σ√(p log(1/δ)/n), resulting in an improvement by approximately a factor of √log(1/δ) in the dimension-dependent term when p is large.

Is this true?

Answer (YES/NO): NO